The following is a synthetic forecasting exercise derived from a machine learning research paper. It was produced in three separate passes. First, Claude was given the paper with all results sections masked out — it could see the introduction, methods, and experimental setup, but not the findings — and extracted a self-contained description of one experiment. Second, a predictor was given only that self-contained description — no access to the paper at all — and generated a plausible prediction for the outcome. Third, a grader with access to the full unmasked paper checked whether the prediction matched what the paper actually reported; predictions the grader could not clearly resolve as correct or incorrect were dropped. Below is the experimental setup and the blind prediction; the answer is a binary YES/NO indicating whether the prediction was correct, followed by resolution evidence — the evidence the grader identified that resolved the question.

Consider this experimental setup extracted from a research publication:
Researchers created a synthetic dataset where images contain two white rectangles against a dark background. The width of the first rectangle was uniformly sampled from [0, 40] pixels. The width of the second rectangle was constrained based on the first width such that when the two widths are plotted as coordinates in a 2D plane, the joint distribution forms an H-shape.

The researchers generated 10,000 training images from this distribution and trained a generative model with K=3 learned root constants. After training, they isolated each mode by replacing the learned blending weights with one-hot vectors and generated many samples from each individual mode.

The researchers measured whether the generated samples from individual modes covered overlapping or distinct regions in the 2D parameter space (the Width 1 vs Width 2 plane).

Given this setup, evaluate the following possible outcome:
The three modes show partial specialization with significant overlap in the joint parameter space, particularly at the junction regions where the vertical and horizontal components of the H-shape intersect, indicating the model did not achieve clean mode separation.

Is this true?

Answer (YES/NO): NO